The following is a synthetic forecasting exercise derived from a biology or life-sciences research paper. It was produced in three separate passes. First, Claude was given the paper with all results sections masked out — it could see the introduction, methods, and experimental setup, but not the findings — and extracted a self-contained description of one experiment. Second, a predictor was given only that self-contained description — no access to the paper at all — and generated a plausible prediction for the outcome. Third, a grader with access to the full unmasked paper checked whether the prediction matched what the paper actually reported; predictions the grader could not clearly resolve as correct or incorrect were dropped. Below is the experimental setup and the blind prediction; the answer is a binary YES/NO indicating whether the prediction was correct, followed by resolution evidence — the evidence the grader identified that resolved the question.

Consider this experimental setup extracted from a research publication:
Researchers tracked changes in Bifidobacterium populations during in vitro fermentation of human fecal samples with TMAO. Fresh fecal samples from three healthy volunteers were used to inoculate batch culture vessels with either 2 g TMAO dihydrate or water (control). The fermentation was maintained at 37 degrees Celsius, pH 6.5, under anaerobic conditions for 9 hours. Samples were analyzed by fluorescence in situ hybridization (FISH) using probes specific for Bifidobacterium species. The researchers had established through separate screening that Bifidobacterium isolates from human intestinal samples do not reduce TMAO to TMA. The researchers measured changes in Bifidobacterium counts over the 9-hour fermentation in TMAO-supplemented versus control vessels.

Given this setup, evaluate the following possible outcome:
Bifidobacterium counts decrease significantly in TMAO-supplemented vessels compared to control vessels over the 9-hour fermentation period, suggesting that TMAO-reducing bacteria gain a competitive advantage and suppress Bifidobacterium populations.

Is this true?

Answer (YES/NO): NO